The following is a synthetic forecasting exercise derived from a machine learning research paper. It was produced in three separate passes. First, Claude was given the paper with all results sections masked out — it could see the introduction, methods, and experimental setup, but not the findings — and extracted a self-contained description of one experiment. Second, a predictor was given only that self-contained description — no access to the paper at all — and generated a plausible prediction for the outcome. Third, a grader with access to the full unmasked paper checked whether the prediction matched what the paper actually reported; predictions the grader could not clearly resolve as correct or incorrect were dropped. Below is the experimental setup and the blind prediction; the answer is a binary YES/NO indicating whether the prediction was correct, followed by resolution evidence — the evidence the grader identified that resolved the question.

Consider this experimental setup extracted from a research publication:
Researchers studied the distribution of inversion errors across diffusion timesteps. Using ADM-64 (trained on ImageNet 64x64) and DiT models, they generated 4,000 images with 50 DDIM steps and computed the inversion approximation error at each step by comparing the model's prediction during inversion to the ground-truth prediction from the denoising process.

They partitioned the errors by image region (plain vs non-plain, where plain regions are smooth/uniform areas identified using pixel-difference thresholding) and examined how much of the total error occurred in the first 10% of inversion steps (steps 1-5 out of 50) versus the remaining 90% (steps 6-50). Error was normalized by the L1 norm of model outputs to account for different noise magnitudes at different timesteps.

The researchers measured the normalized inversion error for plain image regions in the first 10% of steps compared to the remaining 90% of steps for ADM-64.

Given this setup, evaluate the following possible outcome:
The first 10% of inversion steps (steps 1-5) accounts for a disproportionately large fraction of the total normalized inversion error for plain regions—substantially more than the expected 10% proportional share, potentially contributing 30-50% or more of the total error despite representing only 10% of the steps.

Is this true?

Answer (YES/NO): YES